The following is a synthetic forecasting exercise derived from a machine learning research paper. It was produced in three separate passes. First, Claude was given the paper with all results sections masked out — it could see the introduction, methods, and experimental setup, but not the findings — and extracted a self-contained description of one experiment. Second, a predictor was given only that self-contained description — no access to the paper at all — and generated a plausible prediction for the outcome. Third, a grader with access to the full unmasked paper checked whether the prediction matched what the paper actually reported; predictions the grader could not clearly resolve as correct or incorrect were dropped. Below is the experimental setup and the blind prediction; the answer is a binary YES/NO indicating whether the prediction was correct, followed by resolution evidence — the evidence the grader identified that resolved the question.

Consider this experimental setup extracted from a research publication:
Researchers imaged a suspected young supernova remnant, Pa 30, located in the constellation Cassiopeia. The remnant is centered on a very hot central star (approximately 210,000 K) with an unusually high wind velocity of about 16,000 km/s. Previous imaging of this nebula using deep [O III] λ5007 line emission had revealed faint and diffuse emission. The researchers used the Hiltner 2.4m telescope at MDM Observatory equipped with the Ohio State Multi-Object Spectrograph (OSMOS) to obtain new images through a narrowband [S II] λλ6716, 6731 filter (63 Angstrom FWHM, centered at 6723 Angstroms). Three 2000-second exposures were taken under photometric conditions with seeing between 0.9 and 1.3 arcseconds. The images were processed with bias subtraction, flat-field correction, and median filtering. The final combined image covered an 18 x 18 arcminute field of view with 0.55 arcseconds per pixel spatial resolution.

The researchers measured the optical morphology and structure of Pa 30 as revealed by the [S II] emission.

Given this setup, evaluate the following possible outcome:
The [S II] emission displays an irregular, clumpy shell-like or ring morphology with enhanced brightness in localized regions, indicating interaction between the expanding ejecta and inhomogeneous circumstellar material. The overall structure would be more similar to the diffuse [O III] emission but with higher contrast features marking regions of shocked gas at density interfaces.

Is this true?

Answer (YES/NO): NO